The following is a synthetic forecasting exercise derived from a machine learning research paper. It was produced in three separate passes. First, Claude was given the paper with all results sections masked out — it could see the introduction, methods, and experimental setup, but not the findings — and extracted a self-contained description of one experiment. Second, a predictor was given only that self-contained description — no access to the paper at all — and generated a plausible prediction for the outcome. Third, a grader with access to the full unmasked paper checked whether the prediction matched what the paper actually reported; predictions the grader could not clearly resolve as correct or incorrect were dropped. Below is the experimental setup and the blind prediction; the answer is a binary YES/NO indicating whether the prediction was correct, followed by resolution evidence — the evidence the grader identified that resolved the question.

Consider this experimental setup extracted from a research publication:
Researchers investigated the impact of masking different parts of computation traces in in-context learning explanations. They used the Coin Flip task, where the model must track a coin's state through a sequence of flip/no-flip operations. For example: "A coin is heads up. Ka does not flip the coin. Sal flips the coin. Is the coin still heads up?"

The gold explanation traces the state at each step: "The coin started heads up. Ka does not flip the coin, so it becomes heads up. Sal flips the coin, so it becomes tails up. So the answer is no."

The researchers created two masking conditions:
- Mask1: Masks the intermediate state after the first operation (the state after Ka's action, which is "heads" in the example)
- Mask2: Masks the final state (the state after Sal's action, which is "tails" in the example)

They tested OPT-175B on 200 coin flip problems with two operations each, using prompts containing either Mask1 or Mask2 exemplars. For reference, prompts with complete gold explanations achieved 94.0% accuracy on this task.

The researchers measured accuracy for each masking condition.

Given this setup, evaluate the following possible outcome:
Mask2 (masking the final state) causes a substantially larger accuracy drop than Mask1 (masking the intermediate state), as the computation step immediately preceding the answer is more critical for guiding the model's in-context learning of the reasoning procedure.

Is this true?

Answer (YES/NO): NO